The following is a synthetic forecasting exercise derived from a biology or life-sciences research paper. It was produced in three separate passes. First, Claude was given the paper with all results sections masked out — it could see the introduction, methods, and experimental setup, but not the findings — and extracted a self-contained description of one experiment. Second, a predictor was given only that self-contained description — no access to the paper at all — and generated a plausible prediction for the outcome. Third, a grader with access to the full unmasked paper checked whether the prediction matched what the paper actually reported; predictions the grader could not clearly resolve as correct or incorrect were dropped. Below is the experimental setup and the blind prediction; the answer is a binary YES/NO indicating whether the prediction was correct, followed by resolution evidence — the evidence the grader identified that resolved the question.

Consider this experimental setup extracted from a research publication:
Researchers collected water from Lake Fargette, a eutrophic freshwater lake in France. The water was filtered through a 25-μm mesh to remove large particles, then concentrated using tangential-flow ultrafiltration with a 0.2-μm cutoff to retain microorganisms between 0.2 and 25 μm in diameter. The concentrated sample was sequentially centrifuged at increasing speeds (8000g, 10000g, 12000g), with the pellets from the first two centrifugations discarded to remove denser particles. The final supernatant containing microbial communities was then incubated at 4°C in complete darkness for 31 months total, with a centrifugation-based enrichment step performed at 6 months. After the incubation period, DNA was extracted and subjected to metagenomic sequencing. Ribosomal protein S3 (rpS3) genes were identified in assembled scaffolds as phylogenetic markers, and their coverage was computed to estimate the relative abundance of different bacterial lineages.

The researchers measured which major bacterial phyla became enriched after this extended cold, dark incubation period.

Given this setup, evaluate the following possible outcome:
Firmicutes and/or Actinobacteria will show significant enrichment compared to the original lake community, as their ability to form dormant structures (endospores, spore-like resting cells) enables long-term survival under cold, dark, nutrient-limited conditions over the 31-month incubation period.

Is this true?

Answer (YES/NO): NO